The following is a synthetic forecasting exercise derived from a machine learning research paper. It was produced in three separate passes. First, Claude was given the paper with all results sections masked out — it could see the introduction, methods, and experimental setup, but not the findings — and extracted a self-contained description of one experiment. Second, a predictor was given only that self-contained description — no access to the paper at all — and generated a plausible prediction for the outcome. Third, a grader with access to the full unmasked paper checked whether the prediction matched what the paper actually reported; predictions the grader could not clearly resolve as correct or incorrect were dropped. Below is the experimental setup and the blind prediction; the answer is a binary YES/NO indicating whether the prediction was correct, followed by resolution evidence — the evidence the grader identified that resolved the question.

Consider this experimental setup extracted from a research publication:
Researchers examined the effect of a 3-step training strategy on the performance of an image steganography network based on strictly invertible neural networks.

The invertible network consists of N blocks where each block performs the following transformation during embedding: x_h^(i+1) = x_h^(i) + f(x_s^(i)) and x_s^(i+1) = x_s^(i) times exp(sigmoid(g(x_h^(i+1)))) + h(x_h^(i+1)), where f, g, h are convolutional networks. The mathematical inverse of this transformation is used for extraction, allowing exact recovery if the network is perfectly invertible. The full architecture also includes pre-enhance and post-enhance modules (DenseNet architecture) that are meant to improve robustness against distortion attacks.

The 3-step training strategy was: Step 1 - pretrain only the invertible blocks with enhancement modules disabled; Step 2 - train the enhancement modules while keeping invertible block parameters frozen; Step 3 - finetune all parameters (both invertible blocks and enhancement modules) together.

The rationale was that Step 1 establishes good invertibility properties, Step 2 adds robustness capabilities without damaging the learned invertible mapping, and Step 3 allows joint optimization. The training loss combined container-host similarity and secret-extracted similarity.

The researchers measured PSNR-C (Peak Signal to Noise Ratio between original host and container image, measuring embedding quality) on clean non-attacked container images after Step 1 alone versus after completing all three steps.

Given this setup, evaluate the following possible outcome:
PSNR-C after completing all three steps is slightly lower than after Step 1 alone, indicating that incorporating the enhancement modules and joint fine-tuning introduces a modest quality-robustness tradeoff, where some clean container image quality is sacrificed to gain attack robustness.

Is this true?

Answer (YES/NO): NO